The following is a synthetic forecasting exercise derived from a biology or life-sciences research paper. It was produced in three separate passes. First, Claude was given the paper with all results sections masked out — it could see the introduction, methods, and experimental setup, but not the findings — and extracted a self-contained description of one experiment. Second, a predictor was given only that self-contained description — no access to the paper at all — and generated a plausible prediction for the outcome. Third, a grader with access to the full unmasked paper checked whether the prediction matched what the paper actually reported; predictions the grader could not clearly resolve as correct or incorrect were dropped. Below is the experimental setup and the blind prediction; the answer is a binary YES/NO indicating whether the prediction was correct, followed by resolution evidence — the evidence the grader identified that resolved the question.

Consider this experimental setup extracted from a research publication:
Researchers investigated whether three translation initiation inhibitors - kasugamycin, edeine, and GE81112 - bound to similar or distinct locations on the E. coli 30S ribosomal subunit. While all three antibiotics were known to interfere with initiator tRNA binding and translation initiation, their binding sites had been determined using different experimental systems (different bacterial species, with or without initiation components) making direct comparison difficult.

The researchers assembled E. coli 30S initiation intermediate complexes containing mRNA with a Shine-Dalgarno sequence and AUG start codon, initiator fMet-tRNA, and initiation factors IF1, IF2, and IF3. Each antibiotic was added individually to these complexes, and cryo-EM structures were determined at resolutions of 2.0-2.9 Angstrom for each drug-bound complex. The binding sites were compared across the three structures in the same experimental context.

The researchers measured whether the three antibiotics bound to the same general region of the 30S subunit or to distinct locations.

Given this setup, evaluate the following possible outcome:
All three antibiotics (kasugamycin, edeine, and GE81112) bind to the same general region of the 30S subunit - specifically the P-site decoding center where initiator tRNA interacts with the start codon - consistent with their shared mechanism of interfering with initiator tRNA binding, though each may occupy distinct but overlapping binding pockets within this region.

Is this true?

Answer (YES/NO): NO